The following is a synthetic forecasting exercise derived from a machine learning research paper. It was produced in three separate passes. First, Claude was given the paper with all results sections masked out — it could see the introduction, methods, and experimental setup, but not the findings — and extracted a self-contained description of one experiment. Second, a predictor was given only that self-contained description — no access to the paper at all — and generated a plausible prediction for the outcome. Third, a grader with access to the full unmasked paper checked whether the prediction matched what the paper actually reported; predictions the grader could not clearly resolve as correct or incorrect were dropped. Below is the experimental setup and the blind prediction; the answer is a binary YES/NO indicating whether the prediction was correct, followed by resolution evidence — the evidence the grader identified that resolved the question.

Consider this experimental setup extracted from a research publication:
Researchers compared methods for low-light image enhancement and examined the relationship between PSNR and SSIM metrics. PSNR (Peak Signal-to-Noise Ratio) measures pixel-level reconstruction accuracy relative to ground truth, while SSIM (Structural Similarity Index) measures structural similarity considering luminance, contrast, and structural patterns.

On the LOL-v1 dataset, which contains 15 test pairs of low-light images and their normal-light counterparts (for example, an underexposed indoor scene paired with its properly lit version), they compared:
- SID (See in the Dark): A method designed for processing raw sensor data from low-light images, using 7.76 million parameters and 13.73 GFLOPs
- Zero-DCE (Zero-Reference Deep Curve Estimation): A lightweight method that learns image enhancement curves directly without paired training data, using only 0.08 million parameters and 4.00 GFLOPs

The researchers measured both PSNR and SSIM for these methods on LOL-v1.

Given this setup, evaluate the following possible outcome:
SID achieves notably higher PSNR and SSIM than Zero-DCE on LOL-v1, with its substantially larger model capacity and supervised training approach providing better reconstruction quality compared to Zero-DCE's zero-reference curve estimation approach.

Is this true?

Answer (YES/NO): NO